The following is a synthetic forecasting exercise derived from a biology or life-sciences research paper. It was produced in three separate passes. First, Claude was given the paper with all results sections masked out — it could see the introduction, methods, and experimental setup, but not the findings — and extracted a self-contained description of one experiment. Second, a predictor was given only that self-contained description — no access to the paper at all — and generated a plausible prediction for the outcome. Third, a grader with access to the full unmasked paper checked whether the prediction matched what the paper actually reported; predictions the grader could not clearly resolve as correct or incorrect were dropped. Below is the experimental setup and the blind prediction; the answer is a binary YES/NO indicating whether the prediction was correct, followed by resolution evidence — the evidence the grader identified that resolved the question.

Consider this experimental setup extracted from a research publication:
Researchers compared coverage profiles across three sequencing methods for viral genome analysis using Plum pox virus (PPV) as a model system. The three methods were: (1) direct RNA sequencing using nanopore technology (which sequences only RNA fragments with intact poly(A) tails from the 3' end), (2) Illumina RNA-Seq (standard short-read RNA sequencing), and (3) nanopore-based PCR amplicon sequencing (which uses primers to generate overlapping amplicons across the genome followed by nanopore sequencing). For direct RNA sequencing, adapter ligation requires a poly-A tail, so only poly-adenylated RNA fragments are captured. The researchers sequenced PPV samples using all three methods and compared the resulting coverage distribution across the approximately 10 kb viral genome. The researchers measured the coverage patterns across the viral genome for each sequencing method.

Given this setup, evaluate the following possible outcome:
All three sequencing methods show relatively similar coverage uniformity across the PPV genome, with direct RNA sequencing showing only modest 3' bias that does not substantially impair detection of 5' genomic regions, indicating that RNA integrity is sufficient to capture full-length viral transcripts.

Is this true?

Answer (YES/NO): NO